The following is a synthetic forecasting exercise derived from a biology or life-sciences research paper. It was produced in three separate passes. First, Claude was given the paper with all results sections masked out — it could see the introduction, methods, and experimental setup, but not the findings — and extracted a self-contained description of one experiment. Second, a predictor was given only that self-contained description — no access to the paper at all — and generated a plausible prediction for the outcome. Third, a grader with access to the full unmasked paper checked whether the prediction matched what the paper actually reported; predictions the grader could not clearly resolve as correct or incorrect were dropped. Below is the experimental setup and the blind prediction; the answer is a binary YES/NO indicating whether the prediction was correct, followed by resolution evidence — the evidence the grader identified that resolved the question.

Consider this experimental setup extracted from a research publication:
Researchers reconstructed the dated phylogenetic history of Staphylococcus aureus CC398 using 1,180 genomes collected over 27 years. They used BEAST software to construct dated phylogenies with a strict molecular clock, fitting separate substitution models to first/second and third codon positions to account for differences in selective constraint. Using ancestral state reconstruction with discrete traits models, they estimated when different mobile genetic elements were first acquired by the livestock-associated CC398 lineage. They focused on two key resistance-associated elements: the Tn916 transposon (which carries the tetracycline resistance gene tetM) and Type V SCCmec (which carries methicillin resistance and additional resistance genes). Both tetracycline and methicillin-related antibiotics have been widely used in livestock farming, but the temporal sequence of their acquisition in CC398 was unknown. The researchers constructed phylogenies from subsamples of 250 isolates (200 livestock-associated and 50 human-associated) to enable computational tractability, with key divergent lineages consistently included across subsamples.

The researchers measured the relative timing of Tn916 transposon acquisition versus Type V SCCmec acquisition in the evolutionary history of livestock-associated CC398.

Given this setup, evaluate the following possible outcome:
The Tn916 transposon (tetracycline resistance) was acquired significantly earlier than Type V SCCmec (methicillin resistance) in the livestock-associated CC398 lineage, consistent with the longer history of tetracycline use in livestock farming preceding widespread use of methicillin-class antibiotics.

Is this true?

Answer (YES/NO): YES